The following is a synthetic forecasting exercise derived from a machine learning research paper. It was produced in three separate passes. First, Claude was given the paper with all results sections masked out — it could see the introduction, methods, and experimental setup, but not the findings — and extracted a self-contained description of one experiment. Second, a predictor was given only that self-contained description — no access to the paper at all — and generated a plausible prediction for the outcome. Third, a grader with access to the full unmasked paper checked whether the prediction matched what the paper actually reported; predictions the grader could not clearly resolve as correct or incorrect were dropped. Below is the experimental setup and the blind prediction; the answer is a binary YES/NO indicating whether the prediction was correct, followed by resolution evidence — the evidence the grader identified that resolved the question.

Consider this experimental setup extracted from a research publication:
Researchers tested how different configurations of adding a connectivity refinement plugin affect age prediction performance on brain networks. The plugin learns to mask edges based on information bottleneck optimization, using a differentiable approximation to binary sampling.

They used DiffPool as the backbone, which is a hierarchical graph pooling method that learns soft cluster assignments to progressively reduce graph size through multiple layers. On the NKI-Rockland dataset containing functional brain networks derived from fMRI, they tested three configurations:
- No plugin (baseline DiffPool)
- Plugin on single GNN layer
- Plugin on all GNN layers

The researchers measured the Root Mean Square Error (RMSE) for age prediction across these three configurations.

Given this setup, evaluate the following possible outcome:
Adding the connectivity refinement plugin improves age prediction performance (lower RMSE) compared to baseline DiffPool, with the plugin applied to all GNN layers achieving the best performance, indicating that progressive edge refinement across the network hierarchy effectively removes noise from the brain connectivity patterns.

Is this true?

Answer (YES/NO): NO